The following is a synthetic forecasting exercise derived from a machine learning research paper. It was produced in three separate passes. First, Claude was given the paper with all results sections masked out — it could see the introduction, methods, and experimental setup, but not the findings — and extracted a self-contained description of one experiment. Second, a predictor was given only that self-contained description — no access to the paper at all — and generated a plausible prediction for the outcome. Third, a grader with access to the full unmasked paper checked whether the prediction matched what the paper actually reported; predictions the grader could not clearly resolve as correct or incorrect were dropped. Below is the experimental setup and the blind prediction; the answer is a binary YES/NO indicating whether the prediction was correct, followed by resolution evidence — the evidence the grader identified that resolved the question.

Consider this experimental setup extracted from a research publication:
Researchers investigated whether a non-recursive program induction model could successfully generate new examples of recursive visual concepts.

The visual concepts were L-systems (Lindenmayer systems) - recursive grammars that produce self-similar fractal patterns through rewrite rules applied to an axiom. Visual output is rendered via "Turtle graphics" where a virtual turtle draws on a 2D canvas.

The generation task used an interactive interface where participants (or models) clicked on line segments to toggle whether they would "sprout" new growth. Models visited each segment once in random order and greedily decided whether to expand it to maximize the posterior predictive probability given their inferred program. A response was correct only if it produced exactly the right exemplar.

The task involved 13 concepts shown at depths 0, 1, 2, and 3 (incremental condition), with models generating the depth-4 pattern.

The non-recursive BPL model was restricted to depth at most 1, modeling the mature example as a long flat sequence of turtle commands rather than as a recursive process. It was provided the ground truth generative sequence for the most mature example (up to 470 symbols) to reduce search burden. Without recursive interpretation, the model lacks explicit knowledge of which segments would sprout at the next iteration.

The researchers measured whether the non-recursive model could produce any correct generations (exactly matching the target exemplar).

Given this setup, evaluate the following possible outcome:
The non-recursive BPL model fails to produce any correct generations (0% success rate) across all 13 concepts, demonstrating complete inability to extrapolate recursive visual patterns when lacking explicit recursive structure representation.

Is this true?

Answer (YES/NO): YES